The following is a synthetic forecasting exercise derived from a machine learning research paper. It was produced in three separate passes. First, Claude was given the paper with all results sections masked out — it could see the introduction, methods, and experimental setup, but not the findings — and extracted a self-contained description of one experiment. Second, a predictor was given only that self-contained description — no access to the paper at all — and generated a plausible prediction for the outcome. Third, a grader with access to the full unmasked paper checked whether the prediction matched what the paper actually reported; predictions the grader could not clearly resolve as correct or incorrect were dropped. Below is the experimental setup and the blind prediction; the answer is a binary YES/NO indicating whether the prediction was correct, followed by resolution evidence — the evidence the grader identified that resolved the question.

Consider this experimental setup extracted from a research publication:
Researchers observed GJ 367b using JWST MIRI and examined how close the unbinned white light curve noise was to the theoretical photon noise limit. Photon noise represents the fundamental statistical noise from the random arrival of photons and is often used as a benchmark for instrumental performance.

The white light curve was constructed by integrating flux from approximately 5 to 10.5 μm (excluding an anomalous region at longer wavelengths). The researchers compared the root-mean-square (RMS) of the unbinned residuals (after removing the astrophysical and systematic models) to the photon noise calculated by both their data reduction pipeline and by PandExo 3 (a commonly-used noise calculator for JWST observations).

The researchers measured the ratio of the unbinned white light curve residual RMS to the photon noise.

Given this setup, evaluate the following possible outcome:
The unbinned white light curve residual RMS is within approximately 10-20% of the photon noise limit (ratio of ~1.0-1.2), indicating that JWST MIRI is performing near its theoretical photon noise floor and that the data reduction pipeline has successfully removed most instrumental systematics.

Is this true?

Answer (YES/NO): YES